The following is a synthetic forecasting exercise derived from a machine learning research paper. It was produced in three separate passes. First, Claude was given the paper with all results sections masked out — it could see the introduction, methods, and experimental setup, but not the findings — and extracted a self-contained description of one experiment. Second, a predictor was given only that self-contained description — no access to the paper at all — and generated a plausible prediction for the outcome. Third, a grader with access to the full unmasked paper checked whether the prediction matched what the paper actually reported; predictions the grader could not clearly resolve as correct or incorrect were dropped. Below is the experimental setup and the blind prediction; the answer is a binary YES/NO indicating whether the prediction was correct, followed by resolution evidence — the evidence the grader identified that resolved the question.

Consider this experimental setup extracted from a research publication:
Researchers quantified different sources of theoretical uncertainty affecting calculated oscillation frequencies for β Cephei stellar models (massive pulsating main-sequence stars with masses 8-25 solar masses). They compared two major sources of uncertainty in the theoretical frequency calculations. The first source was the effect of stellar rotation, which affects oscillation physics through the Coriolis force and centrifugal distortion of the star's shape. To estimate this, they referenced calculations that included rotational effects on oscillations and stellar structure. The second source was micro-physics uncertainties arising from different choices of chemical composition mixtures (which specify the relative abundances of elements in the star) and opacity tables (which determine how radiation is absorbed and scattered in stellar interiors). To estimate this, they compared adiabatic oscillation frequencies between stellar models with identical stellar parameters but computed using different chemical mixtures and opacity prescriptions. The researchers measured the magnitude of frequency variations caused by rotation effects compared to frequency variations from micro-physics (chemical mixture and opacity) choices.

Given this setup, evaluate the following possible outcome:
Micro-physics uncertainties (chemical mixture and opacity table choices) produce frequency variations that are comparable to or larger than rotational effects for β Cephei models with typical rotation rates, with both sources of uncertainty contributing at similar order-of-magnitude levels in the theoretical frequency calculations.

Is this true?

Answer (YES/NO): NO